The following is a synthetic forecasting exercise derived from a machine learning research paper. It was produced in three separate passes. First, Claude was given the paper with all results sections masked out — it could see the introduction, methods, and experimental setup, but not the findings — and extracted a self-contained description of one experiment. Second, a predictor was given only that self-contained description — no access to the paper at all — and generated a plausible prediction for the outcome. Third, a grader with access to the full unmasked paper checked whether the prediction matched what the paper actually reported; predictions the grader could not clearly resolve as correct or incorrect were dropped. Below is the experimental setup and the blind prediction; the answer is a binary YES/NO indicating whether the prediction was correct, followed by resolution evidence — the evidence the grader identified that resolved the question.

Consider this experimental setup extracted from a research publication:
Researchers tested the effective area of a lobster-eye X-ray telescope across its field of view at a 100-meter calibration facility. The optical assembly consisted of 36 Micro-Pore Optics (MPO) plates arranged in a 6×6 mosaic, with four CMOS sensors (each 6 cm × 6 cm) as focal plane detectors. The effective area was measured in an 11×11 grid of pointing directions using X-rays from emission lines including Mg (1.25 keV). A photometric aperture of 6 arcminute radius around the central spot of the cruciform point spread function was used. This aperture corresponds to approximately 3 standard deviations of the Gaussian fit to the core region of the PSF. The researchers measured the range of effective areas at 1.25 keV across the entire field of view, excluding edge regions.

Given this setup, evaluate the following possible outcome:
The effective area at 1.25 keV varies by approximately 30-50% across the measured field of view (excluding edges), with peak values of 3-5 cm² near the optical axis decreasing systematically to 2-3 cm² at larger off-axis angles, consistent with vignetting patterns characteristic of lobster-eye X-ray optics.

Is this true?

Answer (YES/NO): NO